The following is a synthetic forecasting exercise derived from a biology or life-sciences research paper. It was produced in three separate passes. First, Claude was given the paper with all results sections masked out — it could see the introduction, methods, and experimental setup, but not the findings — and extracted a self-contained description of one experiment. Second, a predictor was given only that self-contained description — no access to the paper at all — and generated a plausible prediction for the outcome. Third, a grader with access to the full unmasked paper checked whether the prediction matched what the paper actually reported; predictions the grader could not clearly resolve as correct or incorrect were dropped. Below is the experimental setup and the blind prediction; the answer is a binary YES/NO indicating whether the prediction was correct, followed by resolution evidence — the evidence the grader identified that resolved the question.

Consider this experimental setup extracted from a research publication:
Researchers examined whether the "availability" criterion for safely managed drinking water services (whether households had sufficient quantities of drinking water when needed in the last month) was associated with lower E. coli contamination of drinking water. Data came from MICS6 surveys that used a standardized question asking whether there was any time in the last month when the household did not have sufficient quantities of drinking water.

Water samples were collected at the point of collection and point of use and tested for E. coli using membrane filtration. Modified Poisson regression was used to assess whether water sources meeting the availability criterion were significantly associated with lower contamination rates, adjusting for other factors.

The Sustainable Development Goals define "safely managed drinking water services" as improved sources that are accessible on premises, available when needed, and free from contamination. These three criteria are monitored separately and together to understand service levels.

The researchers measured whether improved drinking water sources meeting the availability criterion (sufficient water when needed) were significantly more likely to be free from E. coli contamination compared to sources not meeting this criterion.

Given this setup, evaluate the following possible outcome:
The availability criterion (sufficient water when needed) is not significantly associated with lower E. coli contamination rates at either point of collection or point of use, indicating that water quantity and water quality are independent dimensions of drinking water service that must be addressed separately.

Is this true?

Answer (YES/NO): YES